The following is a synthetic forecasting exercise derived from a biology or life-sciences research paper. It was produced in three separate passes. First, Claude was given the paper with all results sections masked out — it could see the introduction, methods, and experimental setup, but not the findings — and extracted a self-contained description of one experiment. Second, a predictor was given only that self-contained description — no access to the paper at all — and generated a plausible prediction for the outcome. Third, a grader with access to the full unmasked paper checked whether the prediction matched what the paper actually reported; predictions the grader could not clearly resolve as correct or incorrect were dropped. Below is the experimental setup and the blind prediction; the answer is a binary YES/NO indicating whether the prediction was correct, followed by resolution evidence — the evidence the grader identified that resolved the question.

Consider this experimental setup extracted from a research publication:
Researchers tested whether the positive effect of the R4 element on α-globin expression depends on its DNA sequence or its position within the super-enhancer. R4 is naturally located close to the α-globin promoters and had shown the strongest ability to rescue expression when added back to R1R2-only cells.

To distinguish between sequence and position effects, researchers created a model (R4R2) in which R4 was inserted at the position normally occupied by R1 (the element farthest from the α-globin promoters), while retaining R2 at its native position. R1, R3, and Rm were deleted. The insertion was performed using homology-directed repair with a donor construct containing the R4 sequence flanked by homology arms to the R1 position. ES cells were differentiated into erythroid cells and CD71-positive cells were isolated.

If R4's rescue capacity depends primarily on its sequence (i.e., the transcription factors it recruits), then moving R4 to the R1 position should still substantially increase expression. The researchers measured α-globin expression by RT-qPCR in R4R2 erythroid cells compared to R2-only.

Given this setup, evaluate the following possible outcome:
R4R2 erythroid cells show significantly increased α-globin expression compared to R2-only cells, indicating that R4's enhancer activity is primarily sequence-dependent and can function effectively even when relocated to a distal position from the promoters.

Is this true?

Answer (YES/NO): NO